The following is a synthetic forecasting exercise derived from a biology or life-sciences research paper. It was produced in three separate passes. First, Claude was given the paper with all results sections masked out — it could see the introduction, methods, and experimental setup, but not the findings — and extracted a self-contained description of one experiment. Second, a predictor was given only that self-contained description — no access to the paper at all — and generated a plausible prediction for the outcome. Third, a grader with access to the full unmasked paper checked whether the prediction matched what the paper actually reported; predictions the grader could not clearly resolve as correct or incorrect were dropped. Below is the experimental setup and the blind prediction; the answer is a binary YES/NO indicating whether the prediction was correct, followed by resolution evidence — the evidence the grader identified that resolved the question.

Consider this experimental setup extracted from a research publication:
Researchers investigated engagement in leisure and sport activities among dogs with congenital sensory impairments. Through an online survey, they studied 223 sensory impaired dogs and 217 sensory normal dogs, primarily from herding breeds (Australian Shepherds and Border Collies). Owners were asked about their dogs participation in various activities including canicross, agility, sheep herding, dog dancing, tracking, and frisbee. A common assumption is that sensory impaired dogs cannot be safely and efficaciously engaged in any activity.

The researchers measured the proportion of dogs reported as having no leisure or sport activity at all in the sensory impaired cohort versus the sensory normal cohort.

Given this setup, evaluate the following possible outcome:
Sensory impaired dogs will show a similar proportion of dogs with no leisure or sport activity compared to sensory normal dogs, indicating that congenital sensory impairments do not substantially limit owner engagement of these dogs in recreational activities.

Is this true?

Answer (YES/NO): NO